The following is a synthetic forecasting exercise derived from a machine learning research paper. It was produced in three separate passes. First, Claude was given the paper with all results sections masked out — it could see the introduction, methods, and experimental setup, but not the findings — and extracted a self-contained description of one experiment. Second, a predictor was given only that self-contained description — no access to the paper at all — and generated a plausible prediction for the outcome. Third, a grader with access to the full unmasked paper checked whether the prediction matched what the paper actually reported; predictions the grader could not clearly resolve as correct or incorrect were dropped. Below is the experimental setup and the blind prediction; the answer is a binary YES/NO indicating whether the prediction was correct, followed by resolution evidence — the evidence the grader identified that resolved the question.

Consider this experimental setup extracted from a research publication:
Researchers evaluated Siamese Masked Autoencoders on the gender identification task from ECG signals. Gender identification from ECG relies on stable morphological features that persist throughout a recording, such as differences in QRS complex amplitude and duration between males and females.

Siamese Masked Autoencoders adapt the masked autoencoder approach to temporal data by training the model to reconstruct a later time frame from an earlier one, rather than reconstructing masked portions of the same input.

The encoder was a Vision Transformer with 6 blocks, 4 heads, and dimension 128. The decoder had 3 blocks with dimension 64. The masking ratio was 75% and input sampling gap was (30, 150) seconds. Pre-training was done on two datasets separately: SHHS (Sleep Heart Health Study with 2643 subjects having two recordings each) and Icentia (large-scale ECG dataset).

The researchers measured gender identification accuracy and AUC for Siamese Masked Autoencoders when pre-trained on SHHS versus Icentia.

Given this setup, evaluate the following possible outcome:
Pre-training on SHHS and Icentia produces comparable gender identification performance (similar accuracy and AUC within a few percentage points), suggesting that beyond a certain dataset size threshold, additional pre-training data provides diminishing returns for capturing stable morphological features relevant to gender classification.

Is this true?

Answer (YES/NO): NO